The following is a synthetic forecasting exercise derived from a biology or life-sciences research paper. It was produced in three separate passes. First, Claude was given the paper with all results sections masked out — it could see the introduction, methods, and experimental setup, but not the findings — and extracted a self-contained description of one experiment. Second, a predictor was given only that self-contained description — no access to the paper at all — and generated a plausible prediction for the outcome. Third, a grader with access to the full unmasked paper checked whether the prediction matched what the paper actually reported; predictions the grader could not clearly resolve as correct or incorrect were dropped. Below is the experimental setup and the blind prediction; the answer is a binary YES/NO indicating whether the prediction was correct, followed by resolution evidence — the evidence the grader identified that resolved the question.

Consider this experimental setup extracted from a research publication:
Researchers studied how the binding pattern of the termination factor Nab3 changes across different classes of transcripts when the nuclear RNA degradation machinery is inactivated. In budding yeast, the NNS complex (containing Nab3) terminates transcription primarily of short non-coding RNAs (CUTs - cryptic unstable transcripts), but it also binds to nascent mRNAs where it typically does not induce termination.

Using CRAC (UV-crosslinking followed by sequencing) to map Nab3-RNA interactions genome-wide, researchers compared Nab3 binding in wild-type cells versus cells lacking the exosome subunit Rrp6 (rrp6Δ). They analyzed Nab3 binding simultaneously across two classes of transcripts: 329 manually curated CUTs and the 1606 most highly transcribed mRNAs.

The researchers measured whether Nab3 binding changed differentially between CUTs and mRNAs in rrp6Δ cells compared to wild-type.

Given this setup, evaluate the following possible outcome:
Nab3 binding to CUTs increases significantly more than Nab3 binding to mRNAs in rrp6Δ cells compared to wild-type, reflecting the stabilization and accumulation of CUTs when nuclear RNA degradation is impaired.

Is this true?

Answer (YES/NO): NO